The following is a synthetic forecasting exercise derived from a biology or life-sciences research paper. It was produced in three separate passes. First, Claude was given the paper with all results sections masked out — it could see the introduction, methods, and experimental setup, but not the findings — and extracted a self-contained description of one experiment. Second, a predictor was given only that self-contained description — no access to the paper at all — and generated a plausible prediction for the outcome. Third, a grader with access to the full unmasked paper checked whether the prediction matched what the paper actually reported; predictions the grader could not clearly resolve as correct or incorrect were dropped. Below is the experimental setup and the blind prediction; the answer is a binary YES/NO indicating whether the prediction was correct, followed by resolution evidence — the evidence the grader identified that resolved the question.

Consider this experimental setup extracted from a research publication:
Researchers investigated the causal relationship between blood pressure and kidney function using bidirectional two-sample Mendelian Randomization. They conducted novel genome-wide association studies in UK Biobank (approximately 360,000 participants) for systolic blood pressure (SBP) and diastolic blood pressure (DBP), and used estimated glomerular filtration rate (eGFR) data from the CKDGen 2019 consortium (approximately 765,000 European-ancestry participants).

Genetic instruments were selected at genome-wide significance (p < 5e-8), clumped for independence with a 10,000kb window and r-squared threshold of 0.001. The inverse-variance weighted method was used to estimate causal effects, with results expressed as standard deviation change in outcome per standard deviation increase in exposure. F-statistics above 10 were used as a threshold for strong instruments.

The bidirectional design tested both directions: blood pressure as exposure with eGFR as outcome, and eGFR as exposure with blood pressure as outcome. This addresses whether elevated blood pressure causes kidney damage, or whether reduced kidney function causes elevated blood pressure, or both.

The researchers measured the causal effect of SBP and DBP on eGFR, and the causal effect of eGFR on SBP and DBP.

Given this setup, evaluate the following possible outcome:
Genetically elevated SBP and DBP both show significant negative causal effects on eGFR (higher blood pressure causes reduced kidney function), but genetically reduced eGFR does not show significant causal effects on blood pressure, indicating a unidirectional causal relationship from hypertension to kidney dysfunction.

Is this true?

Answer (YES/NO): NO